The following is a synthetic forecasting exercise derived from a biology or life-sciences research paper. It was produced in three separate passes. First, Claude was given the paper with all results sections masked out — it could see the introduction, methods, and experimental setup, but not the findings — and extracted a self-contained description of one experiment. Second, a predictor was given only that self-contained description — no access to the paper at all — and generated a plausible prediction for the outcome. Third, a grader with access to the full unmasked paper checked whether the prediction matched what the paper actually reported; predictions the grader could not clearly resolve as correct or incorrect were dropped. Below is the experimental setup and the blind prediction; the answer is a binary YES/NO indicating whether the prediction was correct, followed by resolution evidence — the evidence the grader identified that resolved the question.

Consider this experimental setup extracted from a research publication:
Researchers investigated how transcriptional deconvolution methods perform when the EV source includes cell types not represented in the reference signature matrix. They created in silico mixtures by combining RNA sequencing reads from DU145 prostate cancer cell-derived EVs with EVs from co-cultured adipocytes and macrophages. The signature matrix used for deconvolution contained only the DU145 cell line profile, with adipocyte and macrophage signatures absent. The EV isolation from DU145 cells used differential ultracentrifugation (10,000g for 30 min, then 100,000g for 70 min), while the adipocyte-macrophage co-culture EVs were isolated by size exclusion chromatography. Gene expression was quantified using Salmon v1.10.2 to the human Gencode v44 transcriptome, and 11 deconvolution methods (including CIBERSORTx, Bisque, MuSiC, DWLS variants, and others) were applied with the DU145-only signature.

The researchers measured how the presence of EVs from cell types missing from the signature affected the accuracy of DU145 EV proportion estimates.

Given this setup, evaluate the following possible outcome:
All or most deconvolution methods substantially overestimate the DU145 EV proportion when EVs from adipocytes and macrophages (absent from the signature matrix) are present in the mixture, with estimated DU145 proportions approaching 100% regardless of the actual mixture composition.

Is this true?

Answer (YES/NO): NO